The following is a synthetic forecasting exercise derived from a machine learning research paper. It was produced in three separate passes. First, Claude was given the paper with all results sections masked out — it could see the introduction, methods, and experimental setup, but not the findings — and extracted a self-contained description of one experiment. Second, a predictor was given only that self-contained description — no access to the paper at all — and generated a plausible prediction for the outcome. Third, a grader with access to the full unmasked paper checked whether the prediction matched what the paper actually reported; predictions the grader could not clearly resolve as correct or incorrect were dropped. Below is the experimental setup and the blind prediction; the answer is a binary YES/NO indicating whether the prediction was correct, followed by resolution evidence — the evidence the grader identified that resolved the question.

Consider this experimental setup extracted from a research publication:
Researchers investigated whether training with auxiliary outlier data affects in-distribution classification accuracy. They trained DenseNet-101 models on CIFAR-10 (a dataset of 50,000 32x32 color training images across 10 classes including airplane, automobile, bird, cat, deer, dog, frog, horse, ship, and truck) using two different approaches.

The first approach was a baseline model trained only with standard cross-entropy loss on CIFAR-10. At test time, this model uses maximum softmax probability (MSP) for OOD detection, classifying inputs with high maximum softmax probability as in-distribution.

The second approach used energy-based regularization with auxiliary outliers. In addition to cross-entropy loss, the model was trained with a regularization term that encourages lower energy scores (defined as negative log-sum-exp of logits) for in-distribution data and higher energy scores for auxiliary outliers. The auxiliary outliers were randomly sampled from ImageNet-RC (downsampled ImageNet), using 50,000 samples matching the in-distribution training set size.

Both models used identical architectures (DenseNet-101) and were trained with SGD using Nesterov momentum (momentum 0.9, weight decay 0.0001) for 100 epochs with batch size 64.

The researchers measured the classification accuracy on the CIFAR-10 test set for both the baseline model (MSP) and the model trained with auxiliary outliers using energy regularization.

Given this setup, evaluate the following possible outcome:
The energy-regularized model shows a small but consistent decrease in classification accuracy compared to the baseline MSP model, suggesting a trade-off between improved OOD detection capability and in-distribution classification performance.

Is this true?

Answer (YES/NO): YES